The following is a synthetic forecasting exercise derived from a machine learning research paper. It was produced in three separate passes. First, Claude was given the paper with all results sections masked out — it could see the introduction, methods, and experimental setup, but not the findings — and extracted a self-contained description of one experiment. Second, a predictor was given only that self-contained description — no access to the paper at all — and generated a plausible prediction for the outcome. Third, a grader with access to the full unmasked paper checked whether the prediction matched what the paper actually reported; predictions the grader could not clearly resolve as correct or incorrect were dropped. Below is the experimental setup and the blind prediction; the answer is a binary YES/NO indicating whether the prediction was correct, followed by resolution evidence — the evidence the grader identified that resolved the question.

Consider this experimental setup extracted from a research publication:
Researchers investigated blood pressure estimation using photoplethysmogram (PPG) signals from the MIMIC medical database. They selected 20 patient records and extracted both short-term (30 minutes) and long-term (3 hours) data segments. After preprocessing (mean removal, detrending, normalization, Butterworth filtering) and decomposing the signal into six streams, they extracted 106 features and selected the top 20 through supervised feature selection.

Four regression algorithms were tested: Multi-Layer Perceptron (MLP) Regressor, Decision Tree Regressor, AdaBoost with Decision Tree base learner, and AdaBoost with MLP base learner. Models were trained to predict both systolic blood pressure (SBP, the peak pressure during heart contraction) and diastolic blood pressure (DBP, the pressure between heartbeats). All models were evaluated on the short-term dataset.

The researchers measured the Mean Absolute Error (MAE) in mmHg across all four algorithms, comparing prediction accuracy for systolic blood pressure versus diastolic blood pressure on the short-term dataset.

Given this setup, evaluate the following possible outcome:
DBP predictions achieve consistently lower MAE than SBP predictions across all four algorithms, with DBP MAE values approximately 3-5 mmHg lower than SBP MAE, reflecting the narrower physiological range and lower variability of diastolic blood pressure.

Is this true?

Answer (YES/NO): NO